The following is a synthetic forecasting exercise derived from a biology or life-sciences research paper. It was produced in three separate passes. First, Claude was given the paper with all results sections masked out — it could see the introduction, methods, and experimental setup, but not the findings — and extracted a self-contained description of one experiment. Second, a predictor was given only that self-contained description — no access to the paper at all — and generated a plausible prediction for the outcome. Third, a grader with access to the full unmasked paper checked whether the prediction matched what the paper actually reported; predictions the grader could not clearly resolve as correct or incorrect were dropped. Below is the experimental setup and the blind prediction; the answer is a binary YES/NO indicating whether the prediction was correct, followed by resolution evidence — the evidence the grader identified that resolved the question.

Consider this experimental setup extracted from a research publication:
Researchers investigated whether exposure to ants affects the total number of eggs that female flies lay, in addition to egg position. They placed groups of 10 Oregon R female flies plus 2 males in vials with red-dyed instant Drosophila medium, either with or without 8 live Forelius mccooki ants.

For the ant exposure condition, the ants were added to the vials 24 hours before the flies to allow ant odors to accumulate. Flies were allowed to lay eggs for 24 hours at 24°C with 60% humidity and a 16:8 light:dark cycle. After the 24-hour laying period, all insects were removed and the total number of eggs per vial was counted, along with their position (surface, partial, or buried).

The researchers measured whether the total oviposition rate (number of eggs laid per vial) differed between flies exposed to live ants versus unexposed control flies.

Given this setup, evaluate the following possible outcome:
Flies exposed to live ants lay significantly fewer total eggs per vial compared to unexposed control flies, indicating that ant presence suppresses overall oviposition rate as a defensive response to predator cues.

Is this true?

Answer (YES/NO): NO